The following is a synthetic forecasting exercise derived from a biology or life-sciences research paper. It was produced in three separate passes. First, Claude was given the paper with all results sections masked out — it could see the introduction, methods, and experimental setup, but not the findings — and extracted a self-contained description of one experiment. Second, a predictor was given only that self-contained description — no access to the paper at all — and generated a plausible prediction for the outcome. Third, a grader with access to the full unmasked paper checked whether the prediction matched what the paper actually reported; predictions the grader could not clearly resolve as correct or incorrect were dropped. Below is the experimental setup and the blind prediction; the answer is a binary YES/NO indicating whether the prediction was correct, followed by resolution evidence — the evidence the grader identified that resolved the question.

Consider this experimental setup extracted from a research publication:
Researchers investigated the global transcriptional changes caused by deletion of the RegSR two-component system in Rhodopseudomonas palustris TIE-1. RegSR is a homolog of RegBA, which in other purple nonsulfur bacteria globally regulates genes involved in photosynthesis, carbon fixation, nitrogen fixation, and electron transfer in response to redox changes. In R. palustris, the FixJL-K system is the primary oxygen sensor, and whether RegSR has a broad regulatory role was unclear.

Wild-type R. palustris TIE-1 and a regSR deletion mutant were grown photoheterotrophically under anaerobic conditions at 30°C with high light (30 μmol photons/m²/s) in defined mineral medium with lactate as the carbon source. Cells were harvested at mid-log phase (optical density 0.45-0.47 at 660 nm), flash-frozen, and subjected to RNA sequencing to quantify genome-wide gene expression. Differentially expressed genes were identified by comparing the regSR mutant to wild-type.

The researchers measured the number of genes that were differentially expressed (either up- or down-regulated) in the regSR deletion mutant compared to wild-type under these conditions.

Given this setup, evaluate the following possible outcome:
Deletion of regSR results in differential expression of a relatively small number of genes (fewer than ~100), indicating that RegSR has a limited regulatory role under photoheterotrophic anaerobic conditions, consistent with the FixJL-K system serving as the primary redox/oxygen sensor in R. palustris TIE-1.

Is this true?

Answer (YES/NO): YES